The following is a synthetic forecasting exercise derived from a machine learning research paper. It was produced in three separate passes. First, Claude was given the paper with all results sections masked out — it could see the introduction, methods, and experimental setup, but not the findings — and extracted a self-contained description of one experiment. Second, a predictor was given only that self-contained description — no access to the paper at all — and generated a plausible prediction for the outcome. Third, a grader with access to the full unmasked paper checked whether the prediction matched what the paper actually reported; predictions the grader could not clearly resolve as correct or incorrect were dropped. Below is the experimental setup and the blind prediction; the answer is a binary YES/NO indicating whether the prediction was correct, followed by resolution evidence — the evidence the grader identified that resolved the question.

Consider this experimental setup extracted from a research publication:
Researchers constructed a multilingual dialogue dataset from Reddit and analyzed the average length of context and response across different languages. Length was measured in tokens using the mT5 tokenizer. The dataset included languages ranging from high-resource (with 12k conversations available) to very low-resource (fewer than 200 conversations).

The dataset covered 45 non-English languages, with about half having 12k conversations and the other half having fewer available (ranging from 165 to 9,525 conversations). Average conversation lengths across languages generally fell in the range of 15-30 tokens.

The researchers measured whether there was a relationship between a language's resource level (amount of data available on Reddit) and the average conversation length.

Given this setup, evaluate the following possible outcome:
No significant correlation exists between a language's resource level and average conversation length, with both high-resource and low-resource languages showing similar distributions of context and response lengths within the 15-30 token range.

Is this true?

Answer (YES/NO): NO